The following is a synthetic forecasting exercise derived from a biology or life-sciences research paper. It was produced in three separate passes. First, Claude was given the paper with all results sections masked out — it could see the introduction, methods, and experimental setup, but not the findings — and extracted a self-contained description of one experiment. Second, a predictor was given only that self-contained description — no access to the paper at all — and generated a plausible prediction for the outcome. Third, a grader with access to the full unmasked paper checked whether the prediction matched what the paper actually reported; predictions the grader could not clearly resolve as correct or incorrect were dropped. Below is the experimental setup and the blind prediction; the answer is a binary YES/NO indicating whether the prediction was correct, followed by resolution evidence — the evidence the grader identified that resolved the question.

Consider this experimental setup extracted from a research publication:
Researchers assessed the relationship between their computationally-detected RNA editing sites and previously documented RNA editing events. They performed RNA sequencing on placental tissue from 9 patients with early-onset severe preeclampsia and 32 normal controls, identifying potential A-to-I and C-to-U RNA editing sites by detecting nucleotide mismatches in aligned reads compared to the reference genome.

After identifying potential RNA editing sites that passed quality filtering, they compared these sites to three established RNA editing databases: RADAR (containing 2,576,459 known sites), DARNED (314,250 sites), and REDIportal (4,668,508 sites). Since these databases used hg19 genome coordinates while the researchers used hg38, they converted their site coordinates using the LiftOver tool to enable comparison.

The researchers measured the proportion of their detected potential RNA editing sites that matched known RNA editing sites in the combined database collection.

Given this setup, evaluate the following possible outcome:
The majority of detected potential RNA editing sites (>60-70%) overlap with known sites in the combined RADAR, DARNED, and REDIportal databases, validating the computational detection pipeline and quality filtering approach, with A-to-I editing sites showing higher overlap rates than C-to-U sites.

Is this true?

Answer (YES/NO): NO